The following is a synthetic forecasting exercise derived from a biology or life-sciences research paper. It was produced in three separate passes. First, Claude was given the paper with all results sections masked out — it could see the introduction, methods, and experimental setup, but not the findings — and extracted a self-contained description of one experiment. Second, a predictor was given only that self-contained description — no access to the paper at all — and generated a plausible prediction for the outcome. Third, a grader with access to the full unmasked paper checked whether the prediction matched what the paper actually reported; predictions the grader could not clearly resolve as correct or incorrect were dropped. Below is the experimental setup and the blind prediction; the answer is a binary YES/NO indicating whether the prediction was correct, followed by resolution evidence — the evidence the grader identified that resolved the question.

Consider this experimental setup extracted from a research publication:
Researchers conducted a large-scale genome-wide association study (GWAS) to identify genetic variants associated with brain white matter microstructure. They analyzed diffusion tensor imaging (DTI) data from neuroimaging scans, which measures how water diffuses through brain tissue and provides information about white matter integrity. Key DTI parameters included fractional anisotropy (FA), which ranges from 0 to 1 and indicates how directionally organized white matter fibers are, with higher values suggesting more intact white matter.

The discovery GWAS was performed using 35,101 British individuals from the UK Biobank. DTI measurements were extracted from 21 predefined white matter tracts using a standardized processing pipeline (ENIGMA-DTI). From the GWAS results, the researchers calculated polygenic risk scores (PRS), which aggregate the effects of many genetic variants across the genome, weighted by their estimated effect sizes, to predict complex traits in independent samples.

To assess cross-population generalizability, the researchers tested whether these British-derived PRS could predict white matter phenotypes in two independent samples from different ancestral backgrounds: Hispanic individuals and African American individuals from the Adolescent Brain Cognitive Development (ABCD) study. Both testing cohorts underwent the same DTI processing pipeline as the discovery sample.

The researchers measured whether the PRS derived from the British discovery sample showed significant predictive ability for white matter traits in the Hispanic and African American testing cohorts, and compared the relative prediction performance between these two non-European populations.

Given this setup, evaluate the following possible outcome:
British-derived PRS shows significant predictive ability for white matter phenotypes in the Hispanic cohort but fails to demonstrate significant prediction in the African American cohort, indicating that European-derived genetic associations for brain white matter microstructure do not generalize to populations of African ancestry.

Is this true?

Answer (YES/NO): NO